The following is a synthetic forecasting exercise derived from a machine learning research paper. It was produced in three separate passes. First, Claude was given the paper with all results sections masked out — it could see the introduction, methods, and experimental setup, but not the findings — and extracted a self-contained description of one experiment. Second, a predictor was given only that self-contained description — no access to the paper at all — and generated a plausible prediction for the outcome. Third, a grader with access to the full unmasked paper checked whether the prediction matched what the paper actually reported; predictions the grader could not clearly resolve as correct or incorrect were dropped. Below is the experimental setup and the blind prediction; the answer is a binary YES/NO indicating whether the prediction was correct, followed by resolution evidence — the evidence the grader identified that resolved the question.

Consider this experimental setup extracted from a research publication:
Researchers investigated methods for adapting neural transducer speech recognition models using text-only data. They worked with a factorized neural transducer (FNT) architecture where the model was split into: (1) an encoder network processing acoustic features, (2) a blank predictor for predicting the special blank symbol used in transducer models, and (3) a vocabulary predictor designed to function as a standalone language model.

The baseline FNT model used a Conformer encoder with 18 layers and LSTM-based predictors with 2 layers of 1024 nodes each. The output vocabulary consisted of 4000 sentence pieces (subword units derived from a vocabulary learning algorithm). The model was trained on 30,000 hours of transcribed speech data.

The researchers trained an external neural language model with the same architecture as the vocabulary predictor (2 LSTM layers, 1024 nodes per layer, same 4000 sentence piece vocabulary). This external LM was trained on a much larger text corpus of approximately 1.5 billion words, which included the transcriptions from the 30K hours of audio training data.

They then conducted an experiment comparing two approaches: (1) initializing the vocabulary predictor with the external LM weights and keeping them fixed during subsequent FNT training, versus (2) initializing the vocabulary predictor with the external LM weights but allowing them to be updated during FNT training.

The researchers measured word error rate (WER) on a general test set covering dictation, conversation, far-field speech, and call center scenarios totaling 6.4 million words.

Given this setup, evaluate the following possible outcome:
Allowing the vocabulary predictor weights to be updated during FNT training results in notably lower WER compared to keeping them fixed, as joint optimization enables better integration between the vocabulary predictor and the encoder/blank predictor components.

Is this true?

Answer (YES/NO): YES